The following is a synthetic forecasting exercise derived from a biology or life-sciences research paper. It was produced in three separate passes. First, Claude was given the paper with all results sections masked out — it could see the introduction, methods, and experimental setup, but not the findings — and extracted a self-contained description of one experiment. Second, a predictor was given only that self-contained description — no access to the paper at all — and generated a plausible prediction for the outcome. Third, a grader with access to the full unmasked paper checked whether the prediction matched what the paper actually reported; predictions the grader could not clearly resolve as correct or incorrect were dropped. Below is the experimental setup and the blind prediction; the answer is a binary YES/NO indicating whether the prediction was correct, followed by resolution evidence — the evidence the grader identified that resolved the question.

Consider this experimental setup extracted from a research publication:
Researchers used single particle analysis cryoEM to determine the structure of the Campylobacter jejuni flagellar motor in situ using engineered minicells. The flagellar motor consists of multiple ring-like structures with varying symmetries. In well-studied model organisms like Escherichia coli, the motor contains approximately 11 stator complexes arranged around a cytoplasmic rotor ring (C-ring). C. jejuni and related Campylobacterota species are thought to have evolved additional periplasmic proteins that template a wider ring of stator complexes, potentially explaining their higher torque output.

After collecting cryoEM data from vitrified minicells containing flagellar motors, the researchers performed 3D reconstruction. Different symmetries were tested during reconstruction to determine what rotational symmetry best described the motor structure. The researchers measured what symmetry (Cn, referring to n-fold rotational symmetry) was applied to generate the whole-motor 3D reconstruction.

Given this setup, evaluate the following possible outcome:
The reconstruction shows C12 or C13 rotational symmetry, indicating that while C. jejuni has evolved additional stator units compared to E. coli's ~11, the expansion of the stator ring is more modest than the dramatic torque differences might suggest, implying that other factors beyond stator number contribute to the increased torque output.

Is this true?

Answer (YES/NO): NO